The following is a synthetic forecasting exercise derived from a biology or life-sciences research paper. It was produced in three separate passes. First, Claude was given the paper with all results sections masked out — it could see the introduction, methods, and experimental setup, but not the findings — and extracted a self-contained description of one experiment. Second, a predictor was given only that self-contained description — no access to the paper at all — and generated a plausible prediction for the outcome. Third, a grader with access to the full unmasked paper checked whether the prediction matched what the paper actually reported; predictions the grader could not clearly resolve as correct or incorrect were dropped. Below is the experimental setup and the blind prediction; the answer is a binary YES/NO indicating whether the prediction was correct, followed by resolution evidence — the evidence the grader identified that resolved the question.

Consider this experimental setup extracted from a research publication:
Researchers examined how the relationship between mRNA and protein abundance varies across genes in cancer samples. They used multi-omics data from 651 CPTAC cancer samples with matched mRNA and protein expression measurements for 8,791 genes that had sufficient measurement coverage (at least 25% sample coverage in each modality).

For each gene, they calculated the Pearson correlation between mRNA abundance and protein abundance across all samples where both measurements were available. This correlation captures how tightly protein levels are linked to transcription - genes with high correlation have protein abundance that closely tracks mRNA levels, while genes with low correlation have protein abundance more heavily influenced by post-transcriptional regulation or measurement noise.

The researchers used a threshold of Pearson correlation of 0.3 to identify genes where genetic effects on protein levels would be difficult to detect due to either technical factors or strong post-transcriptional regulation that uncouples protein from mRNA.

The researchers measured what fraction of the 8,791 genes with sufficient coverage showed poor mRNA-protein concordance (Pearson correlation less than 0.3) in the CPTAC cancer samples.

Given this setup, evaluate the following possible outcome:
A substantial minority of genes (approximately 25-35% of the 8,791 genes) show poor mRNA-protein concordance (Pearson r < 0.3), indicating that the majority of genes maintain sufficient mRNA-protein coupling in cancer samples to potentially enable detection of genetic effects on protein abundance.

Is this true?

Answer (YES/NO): NO